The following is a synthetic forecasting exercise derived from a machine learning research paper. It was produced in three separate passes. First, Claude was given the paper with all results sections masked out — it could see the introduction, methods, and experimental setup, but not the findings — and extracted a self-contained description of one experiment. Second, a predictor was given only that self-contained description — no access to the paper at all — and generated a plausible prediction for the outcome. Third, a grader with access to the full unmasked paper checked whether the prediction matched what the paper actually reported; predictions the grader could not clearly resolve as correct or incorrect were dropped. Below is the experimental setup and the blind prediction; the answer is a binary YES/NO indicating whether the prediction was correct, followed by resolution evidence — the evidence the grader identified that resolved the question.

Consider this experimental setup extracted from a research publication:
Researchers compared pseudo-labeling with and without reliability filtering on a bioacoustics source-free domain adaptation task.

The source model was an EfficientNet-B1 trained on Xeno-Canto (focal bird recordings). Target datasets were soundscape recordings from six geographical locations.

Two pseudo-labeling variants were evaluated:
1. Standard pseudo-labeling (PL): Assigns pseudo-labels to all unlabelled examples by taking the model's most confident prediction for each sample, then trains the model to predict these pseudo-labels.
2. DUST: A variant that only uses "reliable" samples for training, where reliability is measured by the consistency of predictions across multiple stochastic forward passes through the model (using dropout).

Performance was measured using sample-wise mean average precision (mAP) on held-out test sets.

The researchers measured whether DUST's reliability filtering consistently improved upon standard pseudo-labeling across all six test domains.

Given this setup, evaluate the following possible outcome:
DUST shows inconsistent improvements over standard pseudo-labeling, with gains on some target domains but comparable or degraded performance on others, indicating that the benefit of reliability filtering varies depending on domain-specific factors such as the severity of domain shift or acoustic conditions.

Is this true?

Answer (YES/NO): YES